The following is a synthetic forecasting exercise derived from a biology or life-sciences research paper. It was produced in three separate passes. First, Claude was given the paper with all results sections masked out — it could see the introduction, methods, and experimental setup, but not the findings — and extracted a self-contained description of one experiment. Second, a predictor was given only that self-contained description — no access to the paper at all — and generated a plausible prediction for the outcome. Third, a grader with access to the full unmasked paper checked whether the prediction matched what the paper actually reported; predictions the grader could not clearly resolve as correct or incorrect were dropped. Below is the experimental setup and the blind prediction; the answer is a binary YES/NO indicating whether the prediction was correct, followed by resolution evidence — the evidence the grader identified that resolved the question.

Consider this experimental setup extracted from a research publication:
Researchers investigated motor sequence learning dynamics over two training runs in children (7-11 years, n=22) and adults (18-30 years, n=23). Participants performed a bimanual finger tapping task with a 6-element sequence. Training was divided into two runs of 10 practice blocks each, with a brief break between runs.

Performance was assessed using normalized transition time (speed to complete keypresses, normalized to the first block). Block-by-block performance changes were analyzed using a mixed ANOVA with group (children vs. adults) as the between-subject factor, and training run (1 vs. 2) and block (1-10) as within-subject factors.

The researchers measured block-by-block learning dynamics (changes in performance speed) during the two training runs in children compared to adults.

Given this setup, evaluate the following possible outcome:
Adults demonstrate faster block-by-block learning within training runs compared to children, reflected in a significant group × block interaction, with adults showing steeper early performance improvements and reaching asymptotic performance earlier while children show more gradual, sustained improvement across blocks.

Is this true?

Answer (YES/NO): NO